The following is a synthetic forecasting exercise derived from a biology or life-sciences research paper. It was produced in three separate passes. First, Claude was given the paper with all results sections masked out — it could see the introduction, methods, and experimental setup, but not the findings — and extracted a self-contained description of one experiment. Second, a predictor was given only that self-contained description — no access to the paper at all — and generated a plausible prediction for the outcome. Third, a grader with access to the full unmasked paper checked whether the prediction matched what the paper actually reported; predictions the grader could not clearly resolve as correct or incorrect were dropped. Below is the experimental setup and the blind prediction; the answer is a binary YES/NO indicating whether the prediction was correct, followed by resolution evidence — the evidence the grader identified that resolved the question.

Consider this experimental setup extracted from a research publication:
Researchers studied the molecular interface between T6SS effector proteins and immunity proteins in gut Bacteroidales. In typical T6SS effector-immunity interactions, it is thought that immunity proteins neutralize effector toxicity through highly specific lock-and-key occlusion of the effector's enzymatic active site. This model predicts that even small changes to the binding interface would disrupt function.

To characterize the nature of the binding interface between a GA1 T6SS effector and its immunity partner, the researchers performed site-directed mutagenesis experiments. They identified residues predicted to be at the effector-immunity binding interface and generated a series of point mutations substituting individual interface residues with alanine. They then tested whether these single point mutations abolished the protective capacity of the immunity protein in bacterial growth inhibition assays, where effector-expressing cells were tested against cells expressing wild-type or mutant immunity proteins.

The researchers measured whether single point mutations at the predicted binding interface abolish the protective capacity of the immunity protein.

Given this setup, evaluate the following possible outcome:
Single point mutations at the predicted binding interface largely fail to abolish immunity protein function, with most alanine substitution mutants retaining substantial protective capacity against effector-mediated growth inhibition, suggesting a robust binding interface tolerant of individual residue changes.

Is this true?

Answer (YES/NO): YES